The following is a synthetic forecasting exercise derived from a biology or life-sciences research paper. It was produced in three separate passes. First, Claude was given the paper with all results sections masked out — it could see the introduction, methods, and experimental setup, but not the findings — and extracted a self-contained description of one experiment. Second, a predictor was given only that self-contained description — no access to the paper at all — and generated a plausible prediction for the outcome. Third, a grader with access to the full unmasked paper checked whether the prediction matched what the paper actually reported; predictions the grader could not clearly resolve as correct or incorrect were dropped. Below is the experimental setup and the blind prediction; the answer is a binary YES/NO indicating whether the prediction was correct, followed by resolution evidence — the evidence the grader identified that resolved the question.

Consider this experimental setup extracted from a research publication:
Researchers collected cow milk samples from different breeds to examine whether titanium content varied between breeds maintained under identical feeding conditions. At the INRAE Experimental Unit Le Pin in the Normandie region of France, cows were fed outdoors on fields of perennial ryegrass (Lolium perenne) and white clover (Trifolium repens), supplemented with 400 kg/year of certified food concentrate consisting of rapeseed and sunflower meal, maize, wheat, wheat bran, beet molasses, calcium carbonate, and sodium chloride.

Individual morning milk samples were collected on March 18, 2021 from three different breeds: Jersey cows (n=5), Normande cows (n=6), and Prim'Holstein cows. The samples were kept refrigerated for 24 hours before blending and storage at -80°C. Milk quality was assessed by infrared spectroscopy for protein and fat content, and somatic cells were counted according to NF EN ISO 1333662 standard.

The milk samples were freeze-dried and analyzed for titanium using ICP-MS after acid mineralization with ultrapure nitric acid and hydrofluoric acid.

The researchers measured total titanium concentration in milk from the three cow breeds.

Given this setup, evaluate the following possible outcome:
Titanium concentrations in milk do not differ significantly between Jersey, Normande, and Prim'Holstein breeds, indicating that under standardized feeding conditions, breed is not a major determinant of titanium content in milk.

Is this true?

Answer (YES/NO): NO